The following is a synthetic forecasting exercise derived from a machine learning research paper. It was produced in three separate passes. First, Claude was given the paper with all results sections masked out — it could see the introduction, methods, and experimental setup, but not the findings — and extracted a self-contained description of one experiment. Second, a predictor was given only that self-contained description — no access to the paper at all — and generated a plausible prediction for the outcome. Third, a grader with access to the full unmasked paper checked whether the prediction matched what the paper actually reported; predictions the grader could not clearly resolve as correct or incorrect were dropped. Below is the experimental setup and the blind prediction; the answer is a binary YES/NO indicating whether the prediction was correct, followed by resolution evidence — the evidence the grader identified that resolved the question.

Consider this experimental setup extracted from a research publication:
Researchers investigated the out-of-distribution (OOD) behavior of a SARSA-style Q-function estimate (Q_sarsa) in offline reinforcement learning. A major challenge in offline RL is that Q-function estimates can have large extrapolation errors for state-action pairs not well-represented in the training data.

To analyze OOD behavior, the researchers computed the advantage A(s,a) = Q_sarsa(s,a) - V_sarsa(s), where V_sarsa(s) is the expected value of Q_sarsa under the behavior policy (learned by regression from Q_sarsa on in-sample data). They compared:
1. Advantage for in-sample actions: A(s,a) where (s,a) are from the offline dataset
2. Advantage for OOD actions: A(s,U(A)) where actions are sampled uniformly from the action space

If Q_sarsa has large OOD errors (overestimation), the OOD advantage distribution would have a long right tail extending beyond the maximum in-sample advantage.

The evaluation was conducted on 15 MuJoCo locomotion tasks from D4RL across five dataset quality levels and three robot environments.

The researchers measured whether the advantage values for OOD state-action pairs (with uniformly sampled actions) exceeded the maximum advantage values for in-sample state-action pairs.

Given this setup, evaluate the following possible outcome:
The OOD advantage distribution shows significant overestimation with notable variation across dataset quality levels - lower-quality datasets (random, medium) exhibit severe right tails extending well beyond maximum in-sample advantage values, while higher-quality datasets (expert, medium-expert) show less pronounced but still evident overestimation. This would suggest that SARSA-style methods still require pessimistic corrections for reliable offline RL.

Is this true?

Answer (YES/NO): NO